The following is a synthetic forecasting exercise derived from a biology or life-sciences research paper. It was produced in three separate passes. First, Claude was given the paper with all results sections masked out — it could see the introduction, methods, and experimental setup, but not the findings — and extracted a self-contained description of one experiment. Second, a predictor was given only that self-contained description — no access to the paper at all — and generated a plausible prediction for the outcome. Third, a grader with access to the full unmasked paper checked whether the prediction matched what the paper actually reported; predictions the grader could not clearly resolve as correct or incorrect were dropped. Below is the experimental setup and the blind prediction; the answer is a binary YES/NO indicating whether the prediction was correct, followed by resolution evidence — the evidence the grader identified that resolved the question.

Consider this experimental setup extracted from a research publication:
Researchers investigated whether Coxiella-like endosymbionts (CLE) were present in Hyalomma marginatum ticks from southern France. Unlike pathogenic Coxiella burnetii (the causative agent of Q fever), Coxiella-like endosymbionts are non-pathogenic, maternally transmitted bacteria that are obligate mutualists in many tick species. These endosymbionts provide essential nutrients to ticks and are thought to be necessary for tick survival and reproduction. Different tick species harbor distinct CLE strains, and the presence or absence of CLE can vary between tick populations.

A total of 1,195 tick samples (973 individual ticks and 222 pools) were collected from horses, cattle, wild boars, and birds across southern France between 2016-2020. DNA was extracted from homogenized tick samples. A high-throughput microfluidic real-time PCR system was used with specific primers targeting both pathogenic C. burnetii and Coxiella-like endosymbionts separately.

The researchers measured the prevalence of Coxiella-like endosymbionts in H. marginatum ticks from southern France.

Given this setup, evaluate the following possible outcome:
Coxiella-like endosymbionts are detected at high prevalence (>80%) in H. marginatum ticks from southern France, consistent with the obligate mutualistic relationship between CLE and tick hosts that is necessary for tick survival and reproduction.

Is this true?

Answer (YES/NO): NO